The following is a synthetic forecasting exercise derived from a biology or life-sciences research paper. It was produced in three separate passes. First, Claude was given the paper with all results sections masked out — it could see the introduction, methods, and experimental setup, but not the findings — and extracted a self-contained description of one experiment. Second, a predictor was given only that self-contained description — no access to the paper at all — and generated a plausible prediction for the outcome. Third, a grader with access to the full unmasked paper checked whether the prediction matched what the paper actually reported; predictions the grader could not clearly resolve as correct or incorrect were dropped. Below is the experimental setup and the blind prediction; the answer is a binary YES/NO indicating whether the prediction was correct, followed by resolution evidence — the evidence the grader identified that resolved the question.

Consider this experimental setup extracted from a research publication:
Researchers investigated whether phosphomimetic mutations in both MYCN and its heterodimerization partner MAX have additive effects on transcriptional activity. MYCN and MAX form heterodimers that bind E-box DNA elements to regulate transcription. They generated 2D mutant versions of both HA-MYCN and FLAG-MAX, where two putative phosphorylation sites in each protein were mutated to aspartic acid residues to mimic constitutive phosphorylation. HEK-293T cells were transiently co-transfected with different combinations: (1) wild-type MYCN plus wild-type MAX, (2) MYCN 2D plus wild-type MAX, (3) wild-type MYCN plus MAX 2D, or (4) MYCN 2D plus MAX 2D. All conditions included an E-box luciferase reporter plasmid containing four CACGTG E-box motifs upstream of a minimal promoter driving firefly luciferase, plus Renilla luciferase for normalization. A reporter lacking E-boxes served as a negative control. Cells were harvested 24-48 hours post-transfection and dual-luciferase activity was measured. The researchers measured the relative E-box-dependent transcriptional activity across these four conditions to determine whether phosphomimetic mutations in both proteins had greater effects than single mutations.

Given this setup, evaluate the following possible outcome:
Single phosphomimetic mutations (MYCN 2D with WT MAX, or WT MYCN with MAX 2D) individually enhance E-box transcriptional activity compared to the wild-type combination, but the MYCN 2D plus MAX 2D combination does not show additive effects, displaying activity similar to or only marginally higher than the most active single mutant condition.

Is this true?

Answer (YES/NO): NO